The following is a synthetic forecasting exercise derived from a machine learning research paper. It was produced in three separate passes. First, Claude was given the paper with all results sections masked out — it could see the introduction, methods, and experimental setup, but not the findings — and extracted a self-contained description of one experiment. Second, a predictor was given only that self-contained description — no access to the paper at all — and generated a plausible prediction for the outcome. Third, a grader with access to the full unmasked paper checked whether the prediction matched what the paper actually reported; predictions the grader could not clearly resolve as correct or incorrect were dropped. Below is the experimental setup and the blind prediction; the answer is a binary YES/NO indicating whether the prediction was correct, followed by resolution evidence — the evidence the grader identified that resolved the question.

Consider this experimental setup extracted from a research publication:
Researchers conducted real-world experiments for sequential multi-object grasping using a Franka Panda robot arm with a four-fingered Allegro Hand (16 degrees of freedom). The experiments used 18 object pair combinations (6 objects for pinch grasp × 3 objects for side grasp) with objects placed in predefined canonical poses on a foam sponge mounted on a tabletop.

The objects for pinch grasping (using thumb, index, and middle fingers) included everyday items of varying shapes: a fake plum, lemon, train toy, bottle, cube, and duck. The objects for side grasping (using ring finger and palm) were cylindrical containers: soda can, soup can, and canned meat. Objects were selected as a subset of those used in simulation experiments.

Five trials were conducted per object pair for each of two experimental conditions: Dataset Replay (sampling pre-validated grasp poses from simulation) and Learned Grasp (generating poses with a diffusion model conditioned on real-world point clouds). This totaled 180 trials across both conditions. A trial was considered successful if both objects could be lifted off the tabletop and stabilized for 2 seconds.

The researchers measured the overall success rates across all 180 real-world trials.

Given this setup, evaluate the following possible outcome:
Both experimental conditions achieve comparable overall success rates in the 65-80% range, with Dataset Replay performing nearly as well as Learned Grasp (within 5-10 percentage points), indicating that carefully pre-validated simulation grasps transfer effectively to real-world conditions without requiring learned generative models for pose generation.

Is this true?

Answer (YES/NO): NO